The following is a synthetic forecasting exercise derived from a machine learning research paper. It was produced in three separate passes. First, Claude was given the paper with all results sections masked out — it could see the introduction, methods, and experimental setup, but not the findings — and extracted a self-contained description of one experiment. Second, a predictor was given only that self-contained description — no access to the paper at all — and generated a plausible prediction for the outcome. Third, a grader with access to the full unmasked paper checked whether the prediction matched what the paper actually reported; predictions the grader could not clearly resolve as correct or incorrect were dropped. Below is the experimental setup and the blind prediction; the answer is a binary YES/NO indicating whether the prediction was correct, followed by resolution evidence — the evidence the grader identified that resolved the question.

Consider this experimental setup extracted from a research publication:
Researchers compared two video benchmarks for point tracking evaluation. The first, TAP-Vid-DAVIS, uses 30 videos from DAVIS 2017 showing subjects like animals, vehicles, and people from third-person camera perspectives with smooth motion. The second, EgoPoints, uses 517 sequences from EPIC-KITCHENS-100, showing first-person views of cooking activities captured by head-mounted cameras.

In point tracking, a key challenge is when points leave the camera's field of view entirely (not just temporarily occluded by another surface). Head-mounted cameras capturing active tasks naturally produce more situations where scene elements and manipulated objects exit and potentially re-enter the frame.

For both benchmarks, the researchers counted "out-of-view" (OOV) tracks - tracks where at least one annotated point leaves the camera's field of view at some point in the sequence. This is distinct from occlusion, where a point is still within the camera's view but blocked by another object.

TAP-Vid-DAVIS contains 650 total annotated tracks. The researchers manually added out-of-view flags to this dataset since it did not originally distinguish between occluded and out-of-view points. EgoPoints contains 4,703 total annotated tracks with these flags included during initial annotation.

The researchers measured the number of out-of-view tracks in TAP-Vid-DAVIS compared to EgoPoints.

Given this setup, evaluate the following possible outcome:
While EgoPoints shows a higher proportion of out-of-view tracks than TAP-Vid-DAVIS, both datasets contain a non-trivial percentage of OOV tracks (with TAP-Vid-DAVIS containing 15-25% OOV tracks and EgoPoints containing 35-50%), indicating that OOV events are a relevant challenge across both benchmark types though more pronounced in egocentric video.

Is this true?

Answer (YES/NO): NO